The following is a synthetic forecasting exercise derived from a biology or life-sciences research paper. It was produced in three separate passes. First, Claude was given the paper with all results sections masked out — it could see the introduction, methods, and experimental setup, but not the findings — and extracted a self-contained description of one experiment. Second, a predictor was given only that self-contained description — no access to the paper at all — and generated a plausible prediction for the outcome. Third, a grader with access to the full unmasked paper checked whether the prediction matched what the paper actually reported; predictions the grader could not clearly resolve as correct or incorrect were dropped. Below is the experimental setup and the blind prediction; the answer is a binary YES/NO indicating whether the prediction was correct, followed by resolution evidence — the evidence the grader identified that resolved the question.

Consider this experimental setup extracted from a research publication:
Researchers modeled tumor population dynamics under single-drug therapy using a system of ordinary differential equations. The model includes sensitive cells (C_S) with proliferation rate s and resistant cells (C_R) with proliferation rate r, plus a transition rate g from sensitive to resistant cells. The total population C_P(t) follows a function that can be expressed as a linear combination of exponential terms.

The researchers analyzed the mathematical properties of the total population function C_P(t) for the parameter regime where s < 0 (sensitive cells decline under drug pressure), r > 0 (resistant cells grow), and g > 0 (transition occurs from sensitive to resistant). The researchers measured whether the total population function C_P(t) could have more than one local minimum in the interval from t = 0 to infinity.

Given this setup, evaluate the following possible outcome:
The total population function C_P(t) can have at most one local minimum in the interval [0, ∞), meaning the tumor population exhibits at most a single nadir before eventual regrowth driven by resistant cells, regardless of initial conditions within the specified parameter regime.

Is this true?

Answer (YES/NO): YES